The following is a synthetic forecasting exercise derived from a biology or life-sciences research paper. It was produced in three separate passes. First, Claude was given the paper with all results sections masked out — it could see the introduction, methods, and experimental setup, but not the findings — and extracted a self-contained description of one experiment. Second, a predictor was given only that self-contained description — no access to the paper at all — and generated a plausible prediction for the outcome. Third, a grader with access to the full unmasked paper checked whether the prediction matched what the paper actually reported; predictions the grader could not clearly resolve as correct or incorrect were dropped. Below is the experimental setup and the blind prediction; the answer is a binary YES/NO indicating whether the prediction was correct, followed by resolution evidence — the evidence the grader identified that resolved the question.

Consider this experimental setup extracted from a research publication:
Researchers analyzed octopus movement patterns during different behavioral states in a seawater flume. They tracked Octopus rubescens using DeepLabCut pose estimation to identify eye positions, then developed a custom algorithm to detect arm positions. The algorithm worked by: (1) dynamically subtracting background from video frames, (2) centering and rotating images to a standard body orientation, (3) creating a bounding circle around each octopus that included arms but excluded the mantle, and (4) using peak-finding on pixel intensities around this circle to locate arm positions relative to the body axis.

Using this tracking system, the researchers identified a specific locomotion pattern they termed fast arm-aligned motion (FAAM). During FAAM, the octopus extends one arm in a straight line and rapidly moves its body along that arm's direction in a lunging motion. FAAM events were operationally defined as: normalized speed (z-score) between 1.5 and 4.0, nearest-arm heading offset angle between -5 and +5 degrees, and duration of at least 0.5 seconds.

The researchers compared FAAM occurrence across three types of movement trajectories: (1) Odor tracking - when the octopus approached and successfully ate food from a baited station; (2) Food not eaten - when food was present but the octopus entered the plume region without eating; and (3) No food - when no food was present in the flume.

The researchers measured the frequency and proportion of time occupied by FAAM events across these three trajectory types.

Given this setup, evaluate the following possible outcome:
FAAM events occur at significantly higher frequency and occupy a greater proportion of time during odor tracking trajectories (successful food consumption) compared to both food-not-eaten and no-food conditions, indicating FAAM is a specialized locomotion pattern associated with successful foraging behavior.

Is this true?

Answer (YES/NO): YES